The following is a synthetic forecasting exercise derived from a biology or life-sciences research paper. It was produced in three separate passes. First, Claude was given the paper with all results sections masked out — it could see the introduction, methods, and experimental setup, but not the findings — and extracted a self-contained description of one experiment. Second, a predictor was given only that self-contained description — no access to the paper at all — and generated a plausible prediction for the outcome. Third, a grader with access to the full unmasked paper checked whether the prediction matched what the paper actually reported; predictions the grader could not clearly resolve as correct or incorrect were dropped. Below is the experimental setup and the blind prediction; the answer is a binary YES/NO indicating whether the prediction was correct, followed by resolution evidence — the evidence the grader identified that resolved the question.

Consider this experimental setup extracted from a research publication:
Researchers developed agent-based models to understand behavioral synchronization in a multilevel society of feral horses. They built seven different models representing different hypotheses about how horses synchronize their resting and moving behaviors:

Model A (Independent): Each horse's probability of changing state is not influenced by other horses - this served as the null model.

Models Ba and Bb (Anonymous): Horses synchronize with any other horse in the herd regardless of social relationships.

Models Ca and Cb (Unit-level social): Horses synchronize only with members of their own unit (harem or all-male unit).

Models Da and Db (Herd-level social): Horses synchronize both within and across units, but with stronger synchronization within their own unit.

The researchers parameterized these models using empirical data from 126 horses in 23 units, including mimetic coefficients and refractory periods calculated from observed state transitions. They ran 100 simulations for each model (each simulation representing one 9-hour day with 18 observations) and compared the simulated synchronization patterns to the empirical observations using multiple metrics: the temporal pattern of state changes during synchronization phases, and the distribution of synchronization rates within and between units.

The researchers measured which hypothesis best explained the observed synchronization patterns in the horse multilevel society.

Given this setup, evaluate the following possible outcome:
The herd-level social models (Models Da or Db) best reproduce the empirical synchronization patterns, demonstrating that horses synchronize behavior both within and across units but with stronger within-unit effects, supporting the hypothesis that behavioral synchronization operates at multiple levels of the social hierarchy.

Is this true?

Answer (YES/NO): YES